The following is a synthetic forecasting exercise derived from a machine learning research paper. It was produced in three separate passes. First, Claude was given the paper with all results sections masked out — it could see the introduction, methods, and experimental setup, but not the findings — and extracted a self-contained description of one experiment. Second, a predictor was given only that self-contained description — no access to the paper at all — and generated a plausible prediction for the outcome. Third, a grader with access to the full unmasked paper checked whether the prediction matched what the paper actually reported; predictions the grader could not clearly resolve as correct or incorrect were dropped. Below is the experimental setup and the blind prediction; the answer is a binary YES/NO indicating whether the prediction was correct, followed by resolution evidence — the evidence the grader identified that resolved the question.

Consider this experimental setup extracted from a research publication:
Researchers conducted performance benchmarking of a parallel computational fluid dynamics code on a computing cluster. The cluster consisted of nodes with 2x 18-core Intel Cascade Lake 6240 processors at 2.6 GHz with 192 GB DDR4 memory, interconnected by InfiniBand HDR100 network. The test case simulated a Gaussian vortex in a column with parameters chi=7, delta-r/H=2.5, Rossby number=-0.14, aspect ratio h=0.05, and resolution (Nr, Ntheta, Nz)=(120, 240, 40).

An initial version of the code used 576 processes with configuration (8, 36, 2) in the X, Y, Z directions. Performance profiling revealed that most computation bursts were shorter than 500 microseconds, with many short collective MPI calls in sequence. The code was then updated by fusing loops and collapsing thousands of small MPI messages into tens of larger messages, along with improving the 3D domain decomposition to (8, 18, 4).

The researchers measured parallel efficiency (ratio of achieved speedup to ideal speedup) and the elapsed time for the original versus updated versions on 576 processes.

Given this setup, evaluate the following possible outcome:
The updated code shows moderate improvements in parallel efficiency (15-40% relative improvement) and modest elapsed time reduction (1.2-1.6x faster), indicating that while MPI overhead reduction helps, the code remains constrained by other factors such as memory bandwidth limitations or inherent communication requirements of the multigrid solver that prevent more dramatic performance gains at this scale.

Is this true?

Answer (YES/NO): NO